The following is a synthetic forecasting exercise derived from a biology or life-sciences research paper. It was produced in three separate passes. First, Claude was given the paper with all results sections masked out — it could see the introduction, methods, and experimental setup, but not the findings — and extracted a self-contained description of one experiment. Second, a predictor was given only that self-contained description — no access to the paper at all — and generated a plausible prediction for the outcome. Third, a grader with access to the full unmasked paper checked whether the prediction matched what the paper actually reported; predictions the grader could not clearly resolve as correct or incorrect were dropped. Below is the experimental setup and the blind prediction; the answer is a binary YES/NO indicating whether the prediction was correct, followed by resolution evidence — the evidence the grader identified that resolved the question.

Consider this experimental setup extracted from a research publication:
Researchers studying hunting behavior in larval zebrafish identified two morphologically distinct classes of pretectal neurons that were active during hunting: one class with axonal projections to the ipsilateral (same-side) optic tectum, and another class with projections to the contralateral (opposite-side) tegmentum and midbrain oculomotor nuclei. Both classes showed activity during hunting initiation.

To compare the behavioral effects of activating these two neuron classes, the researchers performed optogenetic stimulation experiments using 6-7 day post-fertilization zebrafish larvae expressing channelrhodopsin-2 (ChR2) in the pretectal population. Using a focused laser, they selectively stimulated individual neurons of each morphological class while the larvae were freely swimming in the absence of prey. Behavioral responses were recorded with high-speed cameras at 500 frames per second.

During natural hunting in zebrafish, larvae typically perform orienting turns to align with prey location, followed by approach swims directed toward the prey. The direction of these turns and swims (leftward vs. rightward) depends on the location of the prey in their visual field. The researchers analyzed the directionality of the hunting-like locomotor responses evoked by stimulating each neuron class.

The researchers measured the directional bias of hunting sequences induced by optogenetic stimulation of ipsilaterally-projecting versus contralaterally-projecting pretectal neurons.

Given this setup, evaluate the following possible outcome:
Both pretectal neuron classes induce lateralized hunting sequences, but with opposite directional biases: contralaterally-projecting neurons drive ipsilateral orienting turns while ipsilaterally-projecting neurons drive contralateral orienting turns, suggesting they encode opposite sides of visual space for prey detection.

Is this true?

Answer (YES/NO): NO